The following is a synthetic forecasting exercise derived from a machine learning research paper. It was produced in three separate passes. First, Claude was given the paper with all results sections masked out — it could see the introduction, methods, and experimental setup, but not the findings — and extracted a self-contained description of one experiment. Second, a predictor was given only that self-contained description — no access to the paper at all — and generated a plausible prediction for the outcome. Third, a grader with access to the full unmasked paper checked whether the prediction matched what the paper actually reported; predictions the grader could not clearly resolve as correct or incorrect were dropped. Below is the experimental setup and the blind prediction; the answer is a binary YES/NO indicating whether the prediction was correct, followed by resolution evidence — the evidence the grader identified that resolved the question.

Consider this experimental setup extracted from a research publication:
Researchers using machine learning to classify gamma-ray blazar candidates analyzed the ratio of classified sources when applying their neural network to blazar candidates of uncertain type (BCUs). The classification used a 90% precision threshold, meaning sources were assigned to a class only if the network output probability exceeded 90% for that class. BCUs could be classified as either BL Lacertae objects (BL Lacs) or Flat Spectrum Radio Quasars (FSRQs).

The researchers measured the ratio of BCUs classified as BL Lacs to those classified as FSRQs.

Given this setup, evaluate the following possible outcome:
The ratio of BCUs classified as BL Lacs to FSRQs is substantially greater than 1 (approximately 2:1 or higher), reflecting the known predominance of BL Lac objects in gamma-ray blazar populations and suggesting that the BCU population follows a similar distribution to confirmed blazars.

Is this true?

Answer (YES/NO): YES